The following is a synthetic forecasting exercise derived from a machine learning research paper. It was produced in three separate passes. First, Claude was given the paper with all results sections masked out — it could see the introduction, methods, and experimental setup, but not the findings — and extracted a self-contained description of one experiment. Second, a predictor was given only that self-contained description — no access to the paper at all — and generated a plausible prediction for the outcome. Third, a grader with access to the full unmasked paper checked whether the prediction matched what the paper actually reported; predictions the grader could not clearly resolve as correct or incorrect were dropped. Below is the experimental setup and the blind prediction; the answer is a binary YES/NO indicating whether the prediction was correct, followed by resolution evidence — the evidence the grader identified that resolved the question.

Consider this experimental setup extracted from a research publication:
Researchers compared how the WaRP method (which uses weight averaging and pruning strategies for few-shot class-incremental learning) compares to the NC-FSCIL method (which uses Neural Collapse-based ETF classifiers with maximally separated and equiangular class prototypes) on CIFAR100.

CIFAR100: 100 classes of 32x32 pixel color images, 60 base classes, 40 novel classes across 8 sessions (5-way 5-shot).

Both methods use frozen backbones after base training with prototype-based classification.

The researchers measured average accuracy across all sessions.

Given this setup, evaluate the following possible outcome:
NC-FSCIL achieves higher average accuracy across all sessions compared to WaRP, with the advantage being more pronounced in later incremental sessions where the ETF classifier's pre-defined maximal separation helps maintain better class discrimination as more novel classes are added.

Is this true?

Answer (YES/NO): NO